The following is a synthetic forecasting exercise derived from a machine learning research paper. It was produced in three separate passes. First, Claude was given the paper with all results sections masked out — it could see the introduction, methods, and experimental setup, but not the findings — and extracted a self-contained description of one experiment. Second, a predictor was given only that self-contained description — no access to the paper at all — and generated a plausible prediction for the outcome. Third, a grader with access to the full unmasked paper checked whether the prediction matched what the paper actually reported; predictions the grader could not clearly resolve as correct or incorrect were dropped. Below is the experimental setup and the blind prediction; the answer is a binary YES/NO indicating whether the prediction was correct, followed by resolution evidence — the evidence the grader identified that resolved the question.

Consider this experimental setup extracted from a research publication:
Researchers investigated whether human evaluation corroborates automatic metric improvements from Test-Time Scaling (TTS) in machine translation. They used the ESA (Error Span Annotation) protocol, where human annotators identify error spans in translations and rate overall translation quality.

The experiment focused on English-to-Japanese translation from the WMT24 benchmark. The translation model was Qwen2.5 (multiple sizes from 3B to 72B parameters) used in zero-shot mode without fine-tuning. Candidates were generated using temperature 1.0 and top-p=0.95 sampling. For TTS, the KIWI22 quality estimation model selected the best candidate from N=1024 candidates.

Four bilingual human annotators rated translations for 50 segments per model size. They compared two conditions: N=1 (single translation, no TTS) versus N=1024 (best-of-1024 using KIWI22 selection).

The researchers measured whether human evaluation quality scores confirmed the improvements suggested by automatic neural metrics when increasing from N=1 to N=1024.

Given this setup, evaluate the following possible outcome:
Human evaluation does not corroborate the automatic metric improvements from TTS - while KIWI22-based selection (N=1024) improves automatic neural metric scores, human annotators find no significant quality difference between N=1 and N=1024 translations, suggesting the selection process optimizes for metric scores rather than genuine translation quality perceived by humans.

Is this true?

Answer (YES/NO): NO